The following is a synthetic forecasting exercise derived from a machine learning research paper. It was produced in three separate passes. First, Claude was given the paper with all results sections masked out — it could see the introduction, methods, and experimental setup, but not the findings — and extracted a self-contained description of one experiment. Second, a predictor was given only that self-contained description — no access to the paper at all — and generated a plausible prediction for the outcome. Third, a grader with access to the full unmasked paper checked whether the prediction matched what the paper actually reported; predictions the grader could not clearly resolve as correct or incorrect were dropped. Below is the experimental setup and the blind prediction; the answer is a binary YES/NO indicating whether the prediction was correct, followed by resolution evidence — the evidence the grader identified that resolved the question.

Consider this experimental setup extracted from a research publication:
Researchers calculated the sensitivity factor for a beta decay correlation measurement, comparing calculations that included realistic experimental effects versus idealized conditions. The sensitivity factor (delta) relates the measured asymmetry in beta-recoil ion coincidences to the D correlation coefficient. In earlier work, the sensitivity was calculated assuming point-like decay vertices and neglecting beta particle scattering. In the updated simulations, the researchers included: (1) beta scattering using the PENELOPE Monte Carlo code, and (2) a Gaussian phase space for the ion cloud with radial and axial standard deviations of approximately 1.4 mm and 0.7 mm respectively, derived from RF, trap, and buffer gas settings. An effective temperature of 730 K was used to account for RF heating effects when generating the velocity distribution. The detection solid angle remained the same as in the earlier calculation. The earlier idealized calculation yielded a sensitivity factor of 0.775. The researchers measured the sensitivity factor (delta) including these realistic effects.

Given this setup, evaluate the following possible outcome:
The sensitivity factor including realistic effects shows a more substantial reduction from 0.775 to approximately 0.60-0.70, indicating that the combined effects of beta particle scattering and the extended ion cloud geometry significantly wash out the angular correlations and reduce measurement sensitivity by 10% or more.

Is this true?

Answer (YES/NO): NO